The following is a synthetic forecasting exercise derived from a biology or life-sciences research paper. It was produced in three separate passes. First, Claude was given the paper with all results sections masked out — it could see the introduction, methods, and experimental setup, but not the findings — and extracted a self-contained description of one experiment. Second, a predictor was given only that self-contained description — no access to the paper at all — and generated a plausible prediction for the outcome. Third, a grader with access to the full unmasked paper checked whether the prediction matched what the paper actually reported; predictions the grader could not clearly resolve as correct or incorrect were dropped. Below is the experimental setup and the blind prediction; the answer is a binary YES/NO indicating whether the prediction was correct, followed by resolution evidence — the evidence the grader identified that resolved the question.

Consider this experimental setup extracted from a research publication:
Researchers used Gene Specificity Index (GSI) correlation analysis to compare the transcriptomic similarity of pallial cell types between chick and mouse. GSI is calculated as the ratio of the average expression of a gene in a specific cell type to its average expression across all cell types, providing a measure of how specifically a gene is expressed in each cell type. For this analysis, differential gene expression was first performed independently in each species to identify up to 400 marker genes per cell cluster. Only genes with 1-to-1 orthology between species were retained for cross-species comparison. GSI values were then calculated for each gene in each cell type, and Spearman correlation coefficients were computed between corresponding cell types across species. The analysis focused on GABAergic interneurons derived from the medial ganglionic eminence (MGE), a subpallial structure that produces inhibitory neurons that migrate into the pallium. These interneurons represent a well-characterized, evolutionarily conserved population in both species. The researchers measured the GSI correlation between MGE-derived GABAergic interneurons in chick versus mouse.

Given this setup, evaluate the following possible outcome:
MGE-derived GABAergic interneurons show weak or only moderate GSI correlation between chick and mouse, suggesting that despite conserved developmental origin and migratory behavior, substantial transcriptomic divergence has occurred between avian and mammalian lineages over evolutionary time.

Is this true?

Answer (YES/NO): NO